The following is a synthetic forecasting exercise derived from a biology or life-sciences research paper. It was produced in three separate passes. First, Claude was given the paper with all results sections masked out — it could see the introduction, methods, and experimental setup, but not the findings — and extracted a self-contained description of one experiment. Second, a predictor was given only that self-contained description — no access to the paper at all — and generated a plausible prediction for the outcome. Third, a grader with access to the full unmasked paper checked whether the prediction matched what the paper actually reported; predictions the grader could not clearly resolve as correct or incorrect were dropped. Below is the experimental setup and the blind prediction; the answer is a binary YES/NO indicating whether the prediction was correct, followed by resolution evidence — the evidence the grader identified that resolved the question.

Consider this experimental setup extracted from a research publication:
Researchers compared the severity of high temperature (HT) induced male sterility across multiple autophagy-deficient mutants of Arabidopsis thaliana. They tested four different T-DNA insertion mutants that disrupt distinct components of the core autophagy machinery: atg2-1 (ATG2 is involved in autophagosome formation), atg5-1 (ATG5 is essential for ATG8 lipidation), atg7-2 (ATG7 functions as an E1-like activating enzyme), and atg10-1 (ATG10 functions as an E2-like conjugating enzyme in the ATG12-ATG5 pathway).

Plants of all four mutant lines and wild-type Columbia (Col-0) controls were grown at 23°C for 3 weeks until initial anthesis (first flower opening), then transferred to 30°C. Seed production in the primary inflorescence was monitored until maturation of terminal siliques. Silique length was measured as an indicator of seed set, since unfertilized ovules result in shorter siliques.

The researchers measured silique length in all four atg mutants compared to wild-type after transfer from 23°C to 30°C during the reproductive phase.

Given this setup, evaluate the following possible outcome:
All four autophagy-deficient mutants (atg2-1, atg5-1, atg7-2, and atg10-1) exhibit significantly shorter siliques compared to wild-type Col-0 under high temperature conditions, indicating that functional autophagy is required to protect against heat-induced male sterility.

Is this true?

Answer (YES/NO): YES